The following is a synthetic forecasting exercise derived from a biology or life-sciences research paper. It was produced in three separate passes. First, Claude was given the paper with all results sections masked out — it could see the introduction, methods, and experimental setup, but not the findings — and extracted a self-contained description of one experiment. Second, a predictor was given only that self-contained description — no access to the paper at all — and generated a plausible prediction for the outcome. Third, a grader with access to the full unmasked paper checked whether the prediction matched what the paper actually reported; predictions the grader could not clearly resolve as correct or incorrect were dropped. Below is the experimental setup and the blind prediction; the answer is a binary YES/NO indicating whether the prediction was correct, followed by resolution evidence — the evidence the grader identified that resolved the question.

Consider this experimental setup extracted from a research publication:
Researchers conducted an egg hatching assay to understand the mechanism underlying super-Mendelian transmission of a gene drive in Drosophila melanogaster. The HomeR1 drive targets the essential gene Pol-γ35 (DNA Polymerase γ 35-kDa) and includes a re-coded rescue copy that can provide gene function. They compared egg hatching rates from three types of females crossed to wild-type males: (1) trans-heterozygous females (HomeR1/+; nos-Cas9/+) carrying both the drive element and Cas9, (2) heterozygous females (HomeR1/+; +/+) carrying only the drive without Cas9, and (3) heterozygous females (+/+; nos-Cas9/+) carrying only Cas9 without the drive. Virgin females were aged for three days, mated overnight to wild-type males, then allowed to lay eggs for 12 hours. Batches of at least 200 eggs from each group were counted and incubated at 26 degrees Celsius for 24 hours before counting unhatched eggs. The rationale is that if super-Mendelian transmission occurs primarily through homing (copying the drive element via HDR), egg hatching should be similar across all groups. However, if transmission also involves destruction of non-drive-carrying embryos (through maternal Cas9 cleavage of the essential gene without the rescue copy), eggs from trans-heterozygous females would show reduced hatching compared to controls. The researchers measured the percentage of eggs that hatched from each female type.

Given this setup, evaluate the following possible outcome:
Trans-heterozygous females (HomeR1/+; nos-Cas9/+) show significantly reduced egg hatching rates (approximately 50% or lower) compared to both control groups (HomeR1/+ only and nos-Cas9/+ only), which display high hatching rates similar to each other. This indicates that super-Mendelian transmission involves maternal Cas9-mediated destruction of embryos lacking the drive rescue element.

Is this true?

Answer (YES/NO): NO